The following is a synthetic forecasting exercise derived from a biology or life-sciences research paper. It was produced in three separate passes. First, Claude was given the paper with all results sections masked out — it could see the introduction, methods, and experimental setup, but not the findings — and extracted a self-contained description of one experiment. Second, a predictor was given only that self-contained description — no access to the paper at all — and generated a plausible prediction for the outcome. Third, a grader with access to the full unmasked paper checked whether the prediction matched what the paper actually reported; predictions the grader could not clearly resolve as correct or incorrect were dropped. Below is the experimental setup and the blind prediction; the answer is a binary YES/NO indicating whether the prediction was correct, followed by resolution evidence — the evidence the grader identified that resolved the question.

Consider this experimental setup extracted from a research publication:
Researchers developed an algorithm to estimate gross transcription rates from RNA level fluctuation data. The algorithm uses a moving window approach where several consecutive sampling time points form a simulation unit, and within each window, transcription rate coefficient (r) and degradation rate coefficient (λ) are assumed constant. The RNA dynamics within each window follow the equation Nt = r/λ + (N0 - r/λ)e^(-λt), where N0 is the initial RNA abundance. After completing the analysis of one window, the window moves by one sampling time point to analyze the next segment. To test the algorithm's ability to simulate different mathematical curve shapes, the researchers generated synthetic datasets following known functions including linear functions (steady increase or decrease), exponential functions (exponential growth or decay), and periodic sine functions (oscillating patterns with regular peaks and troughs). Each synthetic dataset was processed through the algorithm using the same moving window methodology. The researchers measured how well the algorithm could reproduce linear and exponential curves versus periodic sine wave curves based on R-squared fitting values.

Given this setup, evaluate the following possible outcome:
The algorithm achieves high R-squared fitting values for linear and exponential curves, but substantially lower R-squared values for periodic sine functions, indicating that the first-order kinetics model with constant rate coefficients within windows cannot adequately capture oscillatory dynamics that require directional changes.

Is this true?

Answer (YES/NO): NO